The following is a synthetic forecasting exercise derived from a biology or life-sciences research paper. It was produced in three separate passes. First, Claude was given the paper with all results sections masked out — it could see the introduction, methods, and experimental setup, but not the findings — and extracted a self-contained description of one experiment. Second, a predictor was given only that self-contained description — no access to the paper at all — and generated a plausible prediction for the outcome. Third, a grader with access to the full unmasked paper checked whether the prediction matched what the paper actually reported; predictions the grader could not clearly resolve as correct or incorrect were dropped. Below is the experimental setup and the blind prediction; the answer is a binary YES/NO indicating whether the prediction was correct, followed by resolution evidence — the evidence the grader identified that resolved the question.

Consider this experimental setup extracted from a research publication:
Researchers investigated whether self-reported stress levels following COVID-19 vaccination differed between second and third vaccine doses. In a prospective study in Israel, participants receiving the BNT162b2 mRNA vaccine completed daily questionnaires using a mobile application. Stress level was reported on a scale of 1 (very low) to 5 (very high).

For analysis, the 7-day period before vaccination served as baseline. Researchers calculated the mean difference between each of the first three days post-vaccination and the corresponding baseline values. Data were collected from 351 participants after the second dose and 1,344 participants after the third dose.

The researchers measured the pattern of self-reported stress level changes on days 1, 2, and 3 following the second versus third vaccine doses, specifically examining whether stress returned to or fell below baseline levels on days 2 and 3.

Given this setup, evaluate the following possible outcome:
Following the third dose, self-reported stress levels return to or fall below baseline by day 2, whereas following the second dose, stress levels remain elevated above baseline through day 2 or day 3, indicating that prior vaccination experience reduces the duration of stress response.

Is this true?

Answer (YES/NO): NO